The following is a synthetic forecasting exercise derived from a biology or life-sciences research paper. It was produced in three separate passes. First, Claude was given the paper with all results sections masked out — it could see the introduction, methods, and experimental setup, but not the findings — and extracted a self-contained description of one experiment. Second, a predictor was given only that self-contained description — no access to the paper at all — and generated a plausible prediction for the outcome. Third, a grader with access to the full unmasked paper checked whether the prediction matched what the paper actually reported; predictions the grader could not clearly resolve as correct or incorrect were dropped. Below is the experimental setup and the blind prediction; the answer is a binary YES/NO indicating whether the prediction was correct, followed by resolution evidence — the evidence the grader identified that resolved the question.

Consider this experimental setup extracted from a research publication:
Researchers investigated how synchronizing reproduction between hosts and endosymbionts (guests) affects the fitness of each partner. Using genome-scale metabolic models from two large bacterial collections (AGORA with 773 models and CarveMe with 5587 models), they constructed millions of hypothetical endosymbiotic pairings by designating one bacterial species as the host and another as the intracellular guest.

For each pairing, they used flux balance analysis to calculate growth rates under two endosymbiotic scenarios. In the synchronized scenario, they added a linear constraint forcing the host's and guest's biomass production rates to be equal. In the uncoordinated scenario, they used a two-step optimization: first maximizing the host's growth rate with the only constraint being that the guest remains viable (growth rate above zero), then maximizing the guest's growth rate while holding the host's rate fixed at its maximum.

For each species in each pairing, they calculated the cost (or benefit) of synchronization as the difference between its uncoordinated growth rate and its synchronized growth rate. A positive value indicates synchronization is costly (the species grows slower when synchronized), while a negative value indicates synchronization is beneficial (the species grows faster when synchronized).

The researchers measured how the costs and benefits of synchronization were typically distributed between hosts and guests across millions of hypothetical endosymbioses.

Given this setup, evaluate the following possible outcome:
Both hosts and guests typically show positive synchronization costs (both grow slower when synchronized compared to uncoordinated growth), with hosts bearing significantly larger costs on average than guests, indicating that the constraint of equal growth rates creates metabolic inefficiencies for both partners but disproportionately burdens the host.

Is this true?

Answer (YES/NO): NO